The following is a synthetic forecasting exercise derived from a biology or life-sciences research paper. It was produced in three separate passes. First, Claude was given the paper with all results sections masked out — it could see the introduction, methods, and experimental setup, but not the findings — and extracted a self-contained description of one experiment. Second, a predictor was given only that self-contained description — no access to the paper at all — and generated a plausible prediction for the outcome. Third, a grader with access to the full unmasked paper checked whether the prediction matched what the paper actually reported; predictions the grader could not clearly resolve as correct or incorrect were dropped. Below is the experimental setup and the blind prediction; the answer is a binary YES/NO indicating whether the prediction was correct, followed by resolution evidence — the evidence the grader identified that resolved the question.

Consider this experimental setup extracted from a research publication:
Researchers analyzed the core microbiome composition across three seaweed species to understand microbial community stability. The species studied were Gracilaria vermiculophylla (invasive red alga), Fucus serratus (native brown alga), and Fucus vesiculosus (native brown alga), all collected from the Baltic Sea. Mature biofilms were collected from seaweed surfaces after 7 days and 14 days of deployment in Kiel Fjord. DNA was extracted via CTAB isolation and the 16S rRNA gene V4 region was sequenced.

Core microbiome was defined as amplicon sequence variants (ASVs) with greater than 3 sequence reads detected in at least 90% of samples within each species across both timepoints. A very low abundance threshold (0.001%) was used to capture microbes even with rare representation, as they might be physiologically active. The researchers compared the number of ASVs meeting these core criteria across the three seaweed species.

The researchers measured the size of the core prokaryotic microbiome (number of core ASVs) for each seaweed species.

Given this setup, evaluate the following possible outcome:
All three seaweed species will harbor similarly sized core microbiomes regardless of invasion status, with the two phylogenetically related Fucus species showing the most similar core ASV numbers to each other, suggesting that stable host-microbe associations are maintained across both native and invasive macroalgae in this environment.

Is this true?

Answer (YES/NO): NO